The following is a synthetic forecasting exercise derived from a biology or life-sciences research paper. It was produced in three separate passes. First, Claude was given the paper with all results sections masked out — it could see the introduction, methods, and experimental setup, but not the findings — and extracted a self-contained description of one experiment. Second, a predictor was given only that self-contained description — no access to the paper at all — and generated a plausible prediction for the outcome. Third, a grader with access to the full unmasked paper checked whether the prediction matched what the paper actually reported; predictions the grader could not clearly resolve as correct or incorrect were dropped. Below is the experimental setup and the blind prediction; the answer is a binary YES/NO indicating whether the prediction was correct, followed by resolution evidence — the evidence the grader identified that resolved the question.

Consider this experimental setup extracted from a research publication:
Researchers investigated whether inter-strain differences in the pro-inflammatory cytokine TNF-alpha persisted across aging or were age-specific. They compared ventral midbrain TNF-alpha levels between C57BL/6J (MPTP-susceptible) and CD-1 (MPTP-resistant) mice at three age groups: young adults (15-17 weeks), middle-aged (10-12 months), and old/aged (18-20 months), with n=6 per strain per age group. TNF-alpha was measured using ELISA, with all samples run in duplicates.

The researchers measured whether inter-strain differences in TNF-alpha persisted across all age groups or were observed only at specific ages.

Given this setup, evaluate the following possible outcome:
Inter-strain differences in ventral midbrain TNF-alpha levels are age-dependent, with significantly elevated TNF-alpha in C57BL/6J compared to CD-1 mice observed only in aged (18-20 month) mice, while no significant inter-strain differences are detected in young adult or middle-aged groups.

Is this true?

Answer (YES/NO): NO